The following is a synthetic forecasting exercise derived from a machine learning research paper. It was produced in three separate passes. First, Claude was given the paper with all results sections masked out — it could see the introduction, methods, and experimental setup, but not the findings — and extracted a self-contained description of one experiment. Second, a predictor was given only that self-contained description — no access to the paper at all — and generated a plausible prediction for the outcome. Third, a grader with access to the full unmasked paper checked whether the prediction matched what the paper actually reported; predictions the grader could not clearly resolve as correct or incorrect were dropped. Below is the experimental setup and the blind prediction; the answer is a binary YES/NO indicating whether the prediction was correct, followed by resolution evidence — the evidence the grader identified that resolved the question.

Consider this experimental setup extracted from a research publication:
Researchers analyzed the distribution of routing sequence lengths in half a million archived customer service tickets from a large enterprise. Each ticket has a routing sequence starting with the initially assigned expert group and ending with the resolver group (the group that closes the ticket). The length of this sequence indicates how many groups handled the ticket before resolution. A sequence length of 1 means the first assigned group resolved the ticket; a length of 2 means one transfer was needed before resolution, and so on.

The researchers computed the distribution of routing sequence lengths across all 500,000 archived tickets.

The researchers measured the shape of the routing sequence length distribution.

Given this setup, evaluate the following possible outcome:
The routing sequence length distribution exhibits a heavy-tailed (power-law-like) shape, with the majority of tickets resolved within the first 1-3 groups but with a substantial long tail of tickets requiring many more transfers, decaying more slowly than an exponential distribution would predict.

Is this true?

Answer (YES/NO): YES